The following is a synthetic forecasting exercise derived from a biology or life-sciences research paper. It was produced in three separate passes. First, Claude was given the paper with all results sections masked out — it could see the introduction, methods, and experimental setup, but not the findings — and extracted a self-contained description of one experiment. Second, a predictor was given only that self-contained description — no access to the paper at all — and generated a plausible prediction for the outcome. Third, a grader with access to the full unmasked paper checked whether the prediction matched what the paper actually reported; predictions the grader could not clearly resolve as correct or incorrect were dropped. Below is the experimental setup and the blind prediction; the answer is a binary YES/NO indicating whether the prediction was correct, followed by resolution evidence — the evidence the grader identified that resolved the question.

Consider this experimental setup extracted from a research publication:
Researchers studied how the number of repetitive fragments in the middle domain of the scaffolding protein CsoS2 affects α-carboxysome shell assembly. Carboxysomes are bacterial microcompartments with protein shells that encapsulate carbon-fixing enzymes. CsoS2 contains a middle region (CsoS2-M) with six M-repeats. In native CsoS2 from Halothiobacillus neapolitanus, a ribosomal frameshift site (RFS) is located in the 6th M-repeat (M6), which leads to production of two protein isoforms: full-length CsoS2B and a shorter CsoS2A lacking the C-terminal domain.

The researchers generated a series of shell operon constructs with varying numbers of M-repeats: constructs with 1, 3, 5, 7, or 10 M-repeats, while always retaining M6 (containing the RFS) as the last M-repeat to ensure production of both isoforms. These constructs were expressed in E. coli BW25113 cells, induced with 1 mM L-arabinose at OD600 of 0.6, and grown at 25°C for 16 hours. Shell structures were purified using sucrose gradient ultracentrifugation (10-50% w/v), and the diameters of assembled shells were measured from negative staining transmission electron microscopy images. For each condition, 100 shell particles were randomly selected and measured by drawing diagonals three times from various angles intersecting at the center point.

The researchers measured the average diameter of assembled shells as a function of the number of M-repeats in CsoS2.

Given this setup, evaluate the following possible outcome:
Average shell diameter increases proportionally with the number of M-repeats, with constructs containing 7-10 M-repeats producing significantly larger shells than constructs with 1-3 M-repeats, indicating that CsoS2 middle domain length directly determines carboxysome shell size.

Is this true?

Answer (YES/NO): NO